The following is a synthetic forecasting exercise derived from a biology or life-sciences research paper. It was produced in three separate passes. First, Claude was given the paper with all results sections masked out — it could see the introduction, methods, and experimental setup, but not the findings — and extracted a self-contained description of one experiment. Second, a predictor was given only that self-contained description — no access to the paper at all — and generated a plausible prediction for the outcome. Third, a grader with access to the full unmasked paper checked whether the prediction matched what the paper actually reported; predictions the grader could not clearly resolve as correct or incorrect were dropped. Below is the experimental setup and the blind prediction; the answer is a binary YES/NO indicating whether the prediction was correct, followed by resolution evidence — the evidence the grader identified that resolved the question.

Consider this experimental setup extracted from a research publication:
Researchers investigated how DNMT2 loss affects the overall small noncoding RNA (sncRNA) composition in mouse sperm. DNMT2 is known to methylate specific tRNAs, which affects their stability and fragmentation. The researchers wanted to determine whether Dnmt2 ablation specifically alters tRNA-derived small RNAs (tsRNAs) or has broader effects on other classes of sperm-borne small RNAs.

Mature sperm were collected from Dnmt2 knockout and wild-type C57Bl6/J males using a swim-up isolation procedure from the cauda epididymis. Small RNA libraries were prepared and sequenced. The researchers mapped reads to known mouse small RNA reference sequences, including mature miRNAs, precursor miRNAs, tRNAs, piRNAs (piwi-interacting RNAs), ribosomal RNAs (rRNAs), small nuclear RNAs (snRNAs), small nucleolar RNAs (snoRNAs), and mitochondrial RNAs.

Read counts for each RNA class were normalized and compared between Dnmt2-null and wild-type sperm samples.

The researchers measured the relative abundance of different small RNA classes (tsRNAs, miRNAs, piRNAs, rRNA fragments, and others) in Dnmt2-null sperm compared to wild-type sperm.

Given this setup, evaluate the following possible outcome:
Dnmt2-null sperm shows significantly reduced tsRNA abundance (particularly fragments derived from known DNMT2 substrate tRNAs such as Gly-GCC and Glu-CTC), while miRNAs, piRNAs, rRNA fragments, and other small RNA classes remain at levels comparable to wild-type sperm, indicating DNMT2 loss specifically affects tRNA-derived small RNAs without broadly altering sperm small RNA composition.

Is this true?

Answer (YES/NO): NO